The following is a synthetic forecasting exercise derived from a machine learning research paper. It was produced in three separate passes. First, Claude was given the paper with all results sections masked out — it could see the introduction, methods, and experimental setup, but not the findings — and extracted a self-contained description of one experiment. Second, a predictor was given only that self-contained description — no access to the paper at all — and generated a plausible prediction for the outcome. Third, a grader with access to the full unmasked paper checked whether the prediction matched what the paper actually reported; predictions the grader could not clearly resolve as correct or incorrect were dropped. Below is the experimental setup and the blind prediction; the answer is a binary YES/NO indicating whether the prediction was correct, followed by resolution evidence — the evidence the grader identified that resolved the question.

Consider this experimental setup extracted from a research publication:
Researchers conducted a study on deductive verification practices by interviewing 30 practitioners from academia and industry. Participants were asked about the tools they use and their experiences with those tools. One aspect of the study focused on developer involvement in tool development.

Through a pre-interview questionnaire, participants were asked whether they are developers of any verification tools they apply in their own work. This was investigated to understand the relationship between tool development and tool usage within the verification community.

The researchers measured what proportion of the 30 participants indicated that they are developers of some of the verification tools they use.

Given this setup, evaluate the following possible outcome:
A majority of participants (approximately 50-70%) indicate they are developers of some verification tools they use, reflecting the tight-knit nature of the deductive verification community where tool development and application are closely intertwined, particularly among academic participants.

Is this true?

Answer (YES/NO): YES